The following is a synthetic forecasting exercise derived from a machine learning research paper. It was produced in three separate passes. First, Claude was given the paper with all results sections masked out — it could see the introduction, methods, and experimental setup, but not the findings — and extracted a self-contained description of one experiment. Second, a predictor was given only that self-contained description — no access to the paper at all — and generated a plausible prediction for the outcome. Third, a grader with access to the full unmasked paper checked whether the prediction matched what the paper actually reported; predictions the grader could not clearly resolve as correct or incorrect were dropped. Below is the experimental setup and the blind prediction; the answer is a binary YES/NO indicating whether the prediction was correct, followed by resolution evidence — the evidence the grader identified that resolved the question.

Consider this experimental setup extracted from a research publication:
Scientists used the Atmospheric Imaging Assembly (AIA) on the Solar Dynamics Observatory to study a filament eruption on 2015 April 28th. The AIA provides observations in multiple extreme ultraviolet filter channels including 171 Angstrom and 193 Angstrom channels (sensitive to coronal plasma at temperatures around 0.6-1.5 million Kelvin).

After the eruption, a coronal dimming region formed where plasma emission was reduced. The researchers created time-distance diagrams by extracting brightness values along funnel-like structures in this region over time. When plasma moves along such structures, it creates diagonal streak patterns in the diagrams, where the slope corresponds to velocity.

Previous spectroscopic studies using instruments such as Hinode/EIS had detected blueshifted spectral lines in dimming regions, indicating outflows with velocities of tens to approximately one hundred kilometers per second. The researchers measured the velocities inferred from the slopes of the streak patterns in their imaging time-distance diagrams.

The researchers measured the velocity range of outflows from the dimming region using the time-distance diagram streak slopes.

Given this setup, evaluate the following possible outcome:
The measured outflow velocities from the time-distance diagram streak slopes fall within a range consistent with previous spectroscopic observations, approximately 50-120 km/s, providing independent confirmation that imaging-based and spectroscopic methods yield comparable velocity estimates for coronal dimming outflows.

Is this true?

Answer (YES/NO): NO